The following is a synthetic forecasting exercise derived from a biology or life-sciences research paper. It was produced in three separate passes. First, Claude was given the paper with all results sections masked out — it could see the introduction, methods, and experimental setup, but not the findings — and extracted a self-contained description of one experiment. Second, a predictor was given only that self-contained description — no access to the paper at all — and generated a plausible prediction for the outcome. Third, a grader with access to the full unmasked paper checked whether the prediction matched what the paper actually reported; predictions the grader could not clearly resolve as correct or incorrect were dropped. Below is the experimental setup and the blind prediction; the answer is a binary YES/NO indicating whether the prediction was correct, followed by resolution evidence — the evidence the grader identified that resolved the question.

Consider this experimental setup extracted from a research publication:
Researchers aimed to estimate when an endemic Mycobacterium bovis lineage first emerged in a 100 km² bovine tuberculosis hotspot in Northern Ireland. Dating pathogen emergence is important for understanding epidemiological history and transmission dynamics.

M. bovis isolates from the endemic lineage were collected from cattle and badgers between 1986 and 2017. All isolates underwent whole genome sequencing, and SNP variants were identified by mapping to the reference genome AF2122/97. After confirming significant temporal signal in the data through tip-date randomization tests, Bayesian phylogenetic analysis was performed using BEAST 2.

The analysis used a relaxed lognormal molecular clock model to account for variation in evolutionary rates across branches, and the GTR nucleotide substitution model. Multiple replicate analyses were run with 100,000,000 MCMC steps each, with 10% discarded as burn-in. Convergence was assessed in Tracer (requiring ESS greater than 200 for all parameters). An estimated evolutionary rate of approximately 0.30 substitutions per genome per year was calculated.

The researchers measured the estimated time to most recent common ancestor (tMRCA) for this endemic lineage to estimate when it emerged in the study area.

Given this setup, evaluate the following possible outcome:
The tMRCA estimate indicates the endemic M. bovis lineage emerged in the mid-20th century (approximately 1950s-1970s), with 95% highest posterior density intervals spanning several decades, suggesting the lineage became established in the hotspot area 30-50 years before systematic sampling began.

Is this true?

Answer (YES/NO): NO